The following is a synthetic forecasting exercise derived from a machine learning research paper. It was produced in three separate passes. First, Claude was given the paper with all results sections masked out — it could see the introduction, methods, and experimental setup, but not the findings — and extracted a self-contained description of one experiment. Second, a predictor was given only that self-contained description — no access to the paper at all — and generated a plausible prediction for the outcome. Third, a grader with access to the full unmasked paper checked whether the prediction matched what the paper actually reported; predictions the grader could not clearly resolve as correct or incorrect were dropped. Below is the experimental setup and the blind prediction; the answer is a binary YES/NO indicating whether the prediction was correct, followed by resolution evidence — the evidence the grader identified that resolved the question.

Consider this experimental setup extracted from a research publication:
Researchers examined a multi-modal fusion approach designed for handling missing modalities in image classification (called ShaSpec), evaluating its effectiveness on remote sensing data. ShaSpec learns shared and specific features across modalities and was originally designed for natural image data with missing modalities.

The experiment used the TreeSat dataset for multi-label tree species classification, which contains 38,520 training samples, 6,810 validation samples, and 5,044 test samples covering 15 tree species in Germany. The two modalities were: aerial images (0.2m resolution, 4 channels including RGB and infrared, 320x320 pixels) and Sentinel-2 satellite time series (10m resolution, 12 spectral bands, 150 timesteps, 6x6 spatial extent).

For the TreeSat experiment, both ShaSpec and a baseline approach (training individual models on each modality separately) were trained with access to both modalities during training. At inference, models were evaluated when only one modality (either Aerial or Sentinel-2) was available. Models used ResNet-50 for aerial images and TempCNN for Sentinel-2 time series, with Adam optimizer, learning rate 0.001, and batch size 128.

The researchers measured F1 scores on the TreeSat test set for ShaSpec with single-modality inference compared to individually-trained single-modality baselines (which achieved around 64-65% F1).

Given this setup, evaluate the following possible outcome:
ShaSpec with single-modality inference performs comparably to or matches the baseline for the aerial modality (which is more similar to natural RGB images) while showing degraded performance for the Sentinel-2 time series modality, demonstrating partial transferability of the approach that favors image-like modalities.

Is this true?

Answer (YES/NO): NO